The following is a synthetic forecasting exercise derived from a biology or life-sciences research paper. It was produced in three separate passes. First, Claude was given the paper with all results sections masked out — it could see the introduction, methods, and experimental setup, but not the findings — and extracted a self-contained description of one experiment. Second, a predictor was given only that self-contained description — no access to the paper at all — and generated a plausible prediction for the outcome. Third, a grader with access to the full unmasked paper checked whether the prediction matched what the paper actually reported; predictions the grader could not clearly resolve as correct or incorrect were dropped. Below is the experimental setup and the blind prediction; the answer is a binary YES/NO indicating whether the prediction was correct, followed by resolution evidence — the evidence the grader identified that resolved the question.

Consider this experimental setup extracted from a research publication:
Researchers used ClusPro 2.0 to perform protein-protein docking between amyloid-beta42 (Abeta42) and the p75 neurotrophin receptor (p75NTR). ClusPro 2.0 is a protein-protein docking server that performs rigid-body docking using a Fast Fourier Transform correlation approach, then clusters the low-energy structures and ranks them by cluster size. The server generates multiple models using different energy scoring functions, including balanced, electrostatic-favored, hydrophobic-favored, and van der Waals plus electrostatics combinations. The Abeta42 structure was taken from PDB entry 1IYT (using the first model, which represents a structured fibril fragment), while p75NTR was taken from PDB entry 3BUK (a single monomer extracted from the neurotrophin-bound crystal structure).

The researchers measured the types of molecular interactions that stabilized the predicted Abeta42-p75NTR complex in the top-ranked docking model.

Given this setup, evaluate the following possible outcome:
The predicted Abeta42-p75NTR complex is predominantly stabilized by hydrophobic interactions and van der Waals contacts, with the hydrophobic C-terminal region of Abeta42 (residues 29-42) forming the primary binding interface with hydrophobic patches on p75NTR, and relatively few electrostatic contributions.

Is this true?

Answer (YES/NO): NO